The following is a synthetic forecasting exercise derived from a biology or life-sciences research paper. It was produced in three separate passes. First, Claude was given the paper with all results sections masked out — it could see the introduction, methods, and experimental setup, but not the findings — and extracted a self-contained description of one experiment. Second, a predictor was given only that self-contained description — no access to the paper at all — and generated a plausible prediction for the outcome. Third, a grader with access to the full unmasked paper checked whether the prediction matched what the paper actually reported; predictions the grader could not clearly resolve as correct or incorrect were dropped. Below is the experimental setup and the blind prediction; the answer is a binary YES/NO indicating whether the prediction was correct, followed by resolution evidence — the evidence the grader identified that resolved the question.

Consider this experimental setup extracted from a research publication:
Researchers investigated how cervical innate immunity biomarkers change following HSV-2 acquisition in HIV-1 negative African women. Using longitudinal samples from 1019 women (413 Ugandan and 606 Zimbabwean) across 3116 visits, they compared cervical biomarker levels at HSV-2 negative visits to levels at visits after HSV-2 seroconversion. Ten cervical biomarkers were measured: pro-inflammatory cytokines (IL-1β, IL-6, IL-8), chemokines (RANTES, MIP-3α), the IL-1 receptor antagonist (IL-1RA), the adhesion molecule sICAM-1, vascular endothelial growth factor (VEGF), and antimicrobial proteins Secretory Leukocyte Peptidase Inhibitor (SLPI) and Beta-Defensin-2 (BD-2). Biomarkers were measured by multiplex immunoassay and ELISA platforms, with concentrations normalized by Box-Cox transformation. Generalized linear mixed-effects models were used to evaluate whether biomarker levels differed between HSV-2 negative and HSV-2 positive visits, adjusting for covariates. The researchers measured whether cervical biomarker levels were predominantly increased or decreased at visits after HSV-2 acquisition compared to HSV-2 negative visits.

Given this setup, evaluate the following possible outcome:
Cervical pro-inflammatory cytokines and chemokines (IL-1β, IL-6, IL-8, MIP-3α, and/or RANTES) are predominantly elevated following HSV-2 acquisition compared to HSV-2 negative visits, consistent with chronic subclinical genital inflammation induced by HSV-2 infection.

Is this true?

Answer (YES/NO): NO